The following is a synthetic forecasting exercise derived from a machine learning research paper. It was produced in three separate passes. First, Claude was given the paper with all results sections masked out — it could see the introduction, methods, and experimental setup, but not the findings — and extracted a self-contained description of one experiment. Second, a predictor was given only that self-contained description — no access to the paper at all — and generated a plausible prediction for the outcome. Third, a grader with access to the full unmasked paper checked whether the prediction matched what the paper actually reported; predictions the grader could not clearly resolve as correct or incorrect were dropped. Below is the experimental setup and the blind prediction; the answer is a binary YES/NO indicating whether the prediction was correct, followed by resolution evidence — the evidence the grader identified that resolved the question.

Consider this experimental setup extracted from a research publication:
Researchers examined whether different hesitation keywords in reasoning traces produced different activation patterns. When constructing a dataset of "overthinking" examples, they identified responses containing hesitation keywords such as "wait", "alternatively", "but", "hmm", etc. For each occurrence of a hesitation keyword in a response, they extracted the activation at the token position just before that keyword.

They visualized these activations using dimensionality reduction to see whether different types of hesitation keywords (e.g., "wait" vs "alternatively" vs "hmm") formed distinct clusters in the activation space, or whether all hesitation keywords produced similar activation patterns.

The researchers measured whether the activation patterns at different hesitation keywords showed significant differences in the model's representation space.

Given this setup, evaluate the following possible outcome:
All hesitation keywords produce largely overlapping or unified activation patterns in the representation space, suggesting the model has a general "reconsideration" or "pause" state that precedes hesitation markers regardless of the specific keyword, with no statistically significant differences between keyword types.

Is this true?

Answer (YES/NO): YES